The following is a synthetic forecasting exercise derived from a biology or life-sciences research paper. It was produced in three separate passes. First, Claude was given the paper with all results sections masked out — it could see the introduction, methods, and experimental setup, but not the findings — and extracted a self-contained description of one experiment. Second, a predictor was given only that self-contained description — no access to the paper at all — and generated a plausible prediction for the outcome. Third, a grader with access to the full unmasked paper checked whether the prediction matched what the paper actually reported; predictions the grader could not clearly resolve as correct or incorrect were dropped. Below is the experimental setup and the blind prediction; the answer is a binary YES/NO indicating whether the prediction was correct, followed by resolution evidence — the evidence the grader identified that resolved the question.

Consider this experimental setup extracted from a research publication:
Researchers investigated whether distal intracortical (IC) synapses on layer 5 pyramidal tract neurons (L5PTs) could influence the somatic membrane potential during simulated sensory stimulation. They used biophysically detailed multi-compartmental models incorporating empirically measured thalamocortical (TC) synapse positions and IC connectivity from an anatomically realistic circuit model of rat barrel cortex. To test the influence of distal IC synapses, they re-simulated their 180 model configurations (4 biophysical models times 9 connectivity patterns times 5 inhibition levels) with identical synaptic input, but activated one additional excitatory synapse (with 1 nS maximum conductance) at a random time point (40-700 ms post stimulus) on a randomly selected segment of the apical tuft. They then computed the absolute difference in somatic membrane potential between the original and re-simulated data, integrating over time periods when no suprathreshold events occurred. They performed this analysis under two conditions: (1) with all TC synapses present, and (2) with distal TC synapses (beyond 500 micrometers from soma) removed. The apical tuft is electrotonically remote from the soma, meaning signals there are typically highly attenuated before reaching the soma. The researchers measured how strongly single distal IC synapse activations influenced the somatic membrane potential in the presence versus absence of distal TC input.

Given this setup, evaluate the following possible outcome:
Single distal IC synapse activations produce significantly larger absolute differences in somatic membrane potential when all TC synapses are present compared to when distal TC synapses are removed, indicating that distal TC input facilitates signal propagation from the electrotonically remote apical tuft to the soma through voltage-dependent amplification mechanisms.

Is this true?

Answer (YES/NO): YES